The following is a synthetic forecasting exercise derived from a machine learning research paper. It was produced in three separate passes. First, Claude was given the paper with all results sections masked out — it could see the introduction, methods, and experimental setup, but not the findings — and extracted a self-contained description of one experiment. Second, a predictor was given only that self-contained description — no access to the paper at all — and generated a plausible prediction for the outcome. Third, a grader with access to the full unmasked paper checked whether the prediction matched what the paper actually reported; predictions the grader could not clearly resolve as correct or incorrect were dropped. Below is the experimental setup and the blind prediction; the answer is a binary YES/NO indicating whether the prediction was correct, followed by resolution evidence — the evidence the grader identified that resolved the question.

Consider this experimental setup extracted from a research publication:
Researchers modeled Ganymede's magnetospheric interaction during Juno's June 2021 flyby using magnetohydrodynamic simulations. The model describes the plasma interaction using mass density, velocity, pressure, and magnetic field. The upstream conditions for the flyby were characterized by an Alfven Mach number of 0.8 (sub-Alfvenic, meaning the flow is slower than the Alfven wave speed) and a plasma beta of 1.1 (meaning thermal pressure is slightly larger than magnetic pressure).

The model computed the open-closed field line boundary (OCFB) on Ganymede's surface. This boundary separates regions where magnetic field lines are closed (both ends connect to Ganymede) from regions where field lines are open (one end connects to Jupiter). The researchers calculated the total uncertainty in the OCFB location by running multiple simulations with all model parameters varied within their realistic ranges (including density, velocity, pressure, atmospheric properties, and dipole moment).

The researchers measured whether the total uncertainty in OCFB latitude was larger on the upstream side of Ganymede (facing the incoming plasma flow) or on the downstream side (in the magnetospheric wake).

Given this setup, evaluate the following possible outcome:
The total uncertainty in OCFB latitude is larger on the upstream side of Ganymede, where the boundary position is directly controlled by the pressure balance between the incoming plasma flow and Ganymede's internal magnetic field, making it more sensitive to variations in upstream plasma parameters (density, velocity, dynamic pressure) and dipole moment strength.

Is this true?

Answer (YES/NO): YES